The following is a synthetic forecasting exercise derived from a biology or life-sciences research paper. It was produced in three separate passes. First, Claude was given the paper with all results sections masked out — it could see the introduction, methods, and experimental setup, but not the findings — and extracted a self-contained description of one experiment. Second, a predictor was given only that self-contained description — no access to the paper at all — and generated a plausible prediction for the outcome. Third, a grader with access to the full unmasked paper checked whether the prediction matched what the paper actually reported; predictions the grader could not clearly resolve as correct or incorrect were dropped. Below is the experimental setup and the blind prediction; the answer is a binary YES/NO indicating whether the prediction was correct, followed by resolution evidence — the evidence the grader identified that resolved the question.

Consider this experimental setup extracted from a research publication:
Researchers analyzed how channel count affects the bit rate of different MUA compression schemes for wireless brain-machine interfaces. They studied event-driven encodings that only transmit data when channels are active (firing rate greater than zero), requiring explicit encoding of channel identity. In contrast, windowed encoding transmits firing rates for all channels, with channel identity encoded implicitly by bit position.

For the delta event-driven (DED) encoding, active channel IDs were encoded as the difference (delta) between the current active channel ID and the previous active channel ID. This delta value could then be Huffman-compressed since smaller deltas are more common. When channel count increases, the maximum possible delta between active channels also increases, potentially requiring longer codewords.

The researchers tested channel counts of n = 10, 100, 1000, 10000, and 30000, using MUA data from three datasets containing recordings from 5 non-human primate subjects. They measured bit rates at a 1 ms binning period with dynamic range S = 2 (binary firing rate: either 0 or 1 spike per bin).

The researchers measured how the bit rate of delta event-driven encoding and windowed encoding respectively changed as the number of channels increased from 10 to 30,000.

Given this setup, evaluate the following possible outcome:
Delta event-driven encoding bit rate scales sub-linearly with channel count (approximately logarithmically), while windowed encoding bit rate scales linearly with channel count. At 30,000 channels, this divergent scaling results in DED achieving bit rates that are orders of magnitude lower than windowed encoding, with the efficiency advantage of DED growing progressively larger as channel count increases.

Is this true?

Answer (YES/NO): NO